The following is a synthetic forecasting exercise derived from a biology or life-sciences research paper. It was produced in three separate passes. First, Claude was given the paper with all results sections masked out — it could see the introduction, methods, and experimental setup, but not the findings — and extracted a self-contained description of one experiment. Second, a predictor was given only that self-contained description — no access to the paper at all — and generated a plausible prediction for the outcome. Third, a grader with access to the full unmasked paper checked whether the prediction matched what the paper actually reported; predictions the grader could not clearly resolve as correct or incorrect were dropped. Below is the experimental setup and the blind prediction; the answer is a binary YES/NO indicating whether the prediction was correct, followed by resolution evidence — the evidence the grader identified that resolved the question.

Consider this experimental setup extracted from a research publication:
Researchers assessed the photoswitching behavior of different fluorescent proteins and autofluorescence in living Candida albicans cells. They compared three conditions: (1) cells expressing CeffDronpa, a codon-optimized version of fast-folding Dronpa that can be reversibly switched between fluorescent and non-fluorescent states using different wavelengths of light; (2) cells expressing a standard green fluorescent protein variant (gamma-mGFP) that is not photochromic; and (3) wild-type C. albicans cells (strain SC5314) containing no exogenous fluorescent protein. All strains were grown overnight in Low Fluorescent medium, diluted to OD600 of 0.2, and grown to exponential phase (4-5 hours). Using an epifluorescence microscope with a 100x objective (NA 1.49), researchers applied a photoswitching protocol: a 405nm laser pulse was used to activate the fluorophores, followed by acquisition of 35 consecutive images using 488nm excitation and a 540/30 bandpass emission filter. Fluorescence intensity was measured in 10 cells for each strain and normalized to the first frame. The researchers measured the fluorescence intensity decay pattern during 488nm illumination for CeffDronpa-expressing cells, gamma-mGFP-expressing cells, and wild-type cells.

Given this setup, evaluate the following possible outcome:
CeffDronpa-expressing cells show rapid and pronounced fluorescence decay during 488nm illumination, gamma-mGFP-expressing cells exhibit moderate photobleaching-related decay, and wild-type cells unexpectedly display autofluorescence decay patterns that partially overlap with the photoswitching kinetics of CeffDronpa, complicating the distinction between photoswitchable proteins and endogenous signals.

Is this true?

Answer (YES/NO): NO